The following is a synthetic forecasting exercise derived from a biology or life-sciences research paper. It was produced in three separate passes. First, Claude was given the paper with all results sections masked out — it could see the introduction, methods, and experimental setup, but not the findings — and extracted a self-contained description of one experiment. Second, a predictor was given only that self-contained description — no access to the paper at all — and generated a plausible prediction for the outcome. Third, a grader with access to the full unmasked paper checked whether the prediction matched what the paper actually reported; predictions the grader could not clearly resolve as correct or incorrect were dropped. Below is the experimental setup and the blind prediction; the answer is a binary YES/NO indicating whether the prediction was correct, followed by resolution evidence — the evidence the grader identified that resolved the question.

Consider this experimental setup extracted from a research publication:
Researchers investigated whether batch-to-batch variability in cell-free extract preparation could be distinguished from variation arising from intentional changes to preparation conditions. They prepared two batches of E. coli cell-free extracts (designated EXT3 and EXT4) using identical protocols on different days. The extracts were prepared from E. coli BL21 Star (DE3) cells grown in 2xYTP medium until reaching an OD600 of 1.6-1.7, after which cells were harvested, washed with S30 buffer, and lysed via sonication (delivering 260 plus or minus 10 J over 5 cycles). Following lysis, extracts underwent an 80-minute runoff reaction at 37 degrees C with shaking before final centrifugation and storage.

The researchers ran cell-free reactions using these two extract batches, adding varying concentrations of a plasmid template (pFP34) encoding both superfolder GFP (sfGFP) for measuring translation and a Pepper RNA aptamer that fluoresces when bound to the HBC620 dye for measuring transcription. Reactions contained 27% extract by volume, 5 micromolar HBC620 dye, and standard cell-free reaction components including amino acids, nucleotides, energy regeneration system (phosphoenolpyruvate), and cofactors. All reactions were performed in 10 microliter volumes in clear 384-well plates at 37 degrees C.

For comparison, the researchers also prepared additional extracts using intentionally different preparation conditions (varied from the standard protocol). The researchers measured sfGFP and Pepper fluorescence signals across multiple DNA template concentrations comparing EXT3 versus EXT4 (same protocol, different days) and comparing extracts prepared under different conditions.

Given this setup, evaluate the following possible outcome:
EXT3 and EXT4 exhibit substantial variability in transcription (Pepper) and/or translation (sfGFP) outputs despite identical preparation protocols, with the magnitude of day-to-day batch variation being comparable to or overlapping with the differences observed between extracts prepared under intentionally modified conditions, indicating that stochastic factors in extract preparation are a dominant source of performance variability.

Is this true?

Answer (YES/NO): NO